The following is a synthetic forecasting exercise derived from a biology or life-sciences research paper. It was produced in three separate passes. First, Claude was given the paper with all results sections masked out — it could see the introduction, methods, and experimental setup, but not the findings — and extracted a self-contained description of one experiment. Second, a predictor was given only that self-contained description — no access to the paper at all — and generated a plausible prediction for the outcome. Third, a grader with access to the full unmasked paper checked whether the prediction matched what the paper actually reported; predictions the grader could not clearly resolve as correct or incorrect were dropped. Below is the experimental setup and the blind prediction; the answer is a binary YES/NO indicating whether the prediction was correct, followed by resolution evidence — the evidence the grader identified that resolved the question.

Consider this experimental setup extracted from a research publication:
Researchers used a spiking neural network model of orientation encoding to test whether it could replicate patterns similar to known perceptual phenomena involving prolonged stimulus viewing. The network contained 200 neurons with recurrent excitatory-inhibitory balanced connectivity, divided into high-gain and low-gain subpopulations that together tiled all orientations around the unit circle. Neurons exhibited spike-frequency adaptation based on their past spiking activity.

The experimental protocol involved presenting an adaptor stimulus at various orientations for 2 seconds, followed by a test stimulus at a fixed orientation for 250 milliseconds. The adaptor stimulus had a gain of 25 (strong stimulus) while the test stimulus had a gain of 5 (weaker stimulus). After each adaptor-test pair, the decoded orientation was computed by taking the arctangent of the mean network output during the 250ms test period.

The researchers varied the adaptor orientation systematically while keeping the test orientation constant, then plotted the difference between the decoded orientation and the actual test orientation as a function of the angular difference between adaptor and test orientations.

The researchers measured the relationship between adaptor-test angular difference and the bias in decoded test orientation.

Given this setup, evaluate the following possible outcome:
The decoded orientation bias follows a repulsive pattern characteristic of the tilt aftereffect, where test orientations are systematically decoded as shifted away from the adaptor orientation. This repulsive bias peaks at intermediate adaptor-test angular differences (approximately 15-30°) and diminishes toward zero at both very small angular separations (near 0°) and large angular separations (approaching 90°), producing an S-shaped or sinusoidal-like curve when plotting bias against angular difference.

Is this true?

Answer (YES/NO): NO